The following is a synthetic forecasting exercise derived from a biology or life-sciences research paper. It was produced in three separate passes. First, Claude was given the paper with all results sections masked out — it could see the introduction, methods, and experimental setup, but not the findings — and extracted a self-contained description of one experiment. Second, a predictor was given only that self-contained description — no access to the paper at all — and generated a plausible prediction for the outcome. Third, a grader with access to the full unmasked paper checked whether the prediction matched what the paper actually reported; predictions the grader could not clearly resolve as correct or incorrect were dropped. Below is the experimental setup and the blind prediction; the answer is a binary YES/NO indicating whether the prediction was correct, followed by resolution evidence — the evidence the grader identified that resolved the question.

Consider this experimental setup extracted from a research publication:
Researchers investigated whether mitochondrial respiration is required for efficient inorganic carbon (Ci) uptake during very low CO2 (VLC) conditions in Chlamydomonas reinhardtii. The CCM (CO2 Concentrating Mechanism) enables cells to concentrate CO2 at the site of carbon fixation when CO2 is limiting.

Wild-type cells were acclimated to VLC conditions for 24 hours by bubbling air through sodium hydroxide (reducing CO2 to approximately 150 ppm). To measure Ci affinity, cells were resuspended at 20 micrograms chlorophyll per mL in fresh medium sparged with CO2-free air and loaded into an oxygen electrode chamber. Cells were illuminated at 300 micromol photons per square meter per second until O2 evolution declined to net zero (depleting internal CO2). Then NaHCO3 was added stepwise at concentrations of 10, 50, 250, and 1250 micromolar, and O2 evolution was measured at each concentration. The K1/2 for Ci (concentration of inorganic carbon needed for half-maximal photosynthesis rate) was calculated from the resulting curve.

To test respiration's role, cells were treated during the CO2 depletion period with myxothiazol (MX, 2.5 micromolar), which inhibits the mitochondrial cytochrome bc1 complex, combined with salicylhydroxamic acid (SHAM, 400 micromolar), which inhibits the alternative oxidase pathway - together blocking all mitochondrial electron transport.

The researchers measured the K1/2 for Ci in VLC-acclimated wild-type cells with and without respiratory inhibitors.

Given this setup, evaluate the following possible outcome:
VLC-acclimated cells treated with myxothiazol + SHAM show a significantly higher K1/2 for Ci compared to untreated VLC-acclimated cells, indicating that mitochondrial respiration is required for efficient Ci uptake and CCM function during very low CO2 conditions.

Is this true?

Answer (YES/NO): YES